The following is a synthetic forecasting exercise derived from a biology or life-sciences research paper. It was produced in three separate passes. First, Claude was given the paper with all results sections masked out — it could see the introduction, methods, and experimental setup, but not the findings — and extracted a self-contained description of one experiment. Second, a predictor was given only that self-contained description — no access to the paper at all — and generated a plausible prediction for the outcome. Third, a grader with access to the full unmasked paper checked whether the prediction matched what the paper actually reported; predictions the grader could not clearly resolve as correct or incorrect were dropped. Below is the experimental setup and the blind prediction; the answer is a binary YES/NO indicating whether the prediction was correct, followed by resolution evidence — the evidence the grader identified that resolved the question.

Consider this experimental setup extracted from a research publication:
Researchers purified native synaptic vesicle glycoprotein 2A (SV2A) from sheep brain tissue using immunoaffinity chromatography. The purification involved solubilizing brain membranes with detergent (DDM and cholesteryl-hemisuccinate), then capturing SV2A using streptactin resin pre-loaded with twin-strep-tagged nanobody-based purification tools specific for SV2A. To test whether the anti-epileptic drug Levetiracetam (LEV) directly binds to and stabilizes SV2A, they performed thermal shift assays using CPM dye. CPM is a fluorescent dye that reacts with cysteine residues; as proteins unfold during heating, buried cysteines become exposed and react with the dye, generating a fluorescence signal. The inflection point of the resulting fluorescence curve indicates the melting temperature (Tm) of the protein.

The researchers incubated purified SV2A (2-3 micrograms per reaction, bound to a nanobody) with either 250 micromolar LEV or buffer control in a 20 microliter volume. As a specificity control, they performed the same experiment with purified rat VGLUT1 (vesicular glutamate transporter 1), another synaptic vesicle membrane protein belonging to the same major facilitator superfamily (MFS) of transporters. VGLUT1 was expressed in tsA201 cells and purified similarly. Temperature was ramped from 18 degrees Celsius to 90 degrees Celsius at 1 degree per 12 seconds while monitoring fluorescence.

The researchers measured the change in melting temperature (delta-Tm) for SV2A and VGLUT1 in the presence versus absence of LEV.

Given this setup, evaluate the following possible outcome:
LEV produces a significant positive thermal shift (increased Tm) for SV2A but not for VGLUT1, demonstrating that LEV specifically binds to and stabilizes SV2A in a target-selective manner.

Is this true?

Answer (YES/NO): YES